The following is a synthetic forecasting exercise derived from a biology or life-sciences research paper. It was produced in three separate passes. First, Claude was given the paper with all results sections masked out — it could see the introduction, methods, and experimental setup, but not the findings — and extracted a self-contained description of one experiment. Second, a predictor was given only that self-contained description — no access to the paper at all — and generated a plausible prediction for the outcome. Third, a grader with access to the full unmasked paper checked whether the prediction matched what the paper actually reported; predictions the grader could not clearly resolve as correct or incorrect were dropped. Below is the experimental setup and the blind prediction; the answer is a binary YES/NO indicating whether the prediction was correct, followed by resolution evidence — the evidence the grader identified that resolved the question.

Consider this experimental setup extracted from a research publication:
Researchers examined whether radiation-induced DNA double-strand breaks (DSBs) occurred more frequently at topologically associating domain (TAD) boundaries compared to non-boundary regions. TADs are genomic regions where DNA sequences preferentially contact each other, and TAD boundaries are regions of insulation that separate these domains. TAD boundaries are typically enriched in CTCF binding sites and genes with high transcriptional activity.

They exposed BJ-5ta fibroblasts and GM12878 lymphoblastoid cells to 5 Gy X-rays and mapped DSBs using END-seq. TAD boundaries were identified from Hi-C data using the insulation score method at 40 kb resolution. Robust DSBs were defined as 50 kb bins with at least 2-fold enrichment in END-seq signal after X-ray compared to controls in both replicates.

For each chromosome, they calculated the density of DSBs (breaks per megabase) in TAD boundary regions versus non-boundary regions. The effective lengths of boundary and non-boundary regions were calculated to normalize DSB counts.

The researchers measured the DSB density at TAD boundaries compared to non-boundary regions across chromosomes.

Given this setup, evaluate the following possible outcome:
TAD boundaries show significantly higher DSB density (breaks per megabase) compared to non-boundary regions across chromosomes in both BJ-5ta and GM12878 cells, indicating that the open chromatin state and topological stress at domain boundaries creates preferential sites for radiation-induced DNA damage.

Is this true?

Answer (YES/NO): YES